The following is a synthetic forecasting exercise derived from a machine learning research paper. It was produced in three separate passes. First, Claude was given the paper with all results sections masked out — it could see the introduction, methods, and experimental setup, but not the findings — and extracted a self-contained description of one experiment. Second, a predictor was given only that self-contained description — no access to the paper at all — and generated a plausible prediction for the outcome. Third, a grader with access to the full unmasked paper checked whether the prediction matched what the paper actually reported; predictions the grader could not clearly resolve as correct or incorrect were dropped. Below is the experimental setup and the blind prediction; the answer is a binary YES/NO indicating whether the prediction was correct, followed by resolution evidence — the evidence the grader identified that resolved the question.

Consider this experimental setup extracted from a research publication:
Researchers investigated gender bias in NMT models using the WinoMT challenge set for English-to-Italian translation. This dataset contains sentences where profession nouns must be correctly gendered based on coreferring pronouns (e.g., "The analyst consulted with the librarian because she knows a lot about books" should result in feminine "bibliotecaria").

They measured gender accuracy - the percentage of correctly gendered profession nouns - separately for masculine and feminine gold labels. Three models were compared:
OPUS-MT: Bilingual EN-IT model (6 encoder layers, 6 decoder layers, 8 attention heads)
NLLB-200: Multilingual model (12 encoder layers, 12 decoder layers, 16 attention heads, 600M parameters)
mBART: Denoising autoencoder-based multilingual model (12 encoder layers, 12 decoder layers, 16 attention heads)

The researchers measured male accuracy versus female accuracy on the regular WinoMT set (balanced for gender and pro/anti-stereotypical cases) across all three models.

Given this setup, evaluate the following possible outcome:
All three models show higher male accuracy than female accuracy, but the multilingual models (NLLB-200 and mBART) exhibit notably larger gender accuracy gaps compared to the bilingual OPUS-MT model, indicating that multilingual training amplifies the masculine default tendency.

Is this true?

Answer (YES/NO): NO